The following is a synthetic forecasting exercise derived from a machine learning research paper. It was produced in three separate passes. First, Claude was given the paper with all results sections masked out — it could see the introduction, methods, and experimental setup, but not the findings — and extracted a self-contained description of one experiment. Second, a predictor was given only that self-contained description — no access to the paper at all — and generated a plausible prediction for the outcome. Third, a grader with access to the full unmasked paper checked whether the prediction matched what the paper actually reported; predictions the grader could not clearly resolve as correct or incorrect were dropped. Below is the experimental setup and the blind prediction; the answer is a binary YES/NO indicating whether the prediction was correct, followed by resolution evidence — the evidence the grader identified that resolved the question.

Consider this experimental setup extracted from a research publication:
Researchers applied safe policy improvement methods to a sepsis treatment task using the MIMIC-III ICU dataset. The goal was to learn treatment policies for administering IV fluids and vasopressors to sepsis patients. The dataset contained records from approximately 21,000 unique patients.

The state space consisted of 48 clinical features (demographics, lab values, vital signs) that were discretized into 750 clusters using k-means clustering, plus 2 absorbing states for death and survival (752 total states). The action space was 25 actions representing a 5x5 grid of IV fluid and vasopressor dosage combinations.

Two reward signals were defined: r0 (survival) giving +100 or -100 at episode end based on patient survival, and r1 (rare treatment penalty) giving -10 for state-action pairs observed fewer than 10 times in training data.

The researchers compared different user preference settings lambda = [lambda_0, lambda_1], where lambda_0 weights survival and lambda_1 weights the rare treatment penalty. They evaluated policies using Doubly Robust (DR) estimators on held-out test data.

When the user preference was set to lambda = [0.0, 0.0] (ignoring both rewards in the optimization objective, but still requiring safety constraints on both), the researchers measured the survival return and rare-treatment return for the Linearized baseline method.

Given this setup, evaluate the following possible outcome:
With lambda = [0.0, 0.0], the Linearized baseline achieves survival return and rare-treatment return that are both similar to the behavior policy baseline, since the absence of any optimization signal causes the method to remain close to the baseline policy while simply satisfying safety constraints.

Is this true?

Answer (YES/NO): NO